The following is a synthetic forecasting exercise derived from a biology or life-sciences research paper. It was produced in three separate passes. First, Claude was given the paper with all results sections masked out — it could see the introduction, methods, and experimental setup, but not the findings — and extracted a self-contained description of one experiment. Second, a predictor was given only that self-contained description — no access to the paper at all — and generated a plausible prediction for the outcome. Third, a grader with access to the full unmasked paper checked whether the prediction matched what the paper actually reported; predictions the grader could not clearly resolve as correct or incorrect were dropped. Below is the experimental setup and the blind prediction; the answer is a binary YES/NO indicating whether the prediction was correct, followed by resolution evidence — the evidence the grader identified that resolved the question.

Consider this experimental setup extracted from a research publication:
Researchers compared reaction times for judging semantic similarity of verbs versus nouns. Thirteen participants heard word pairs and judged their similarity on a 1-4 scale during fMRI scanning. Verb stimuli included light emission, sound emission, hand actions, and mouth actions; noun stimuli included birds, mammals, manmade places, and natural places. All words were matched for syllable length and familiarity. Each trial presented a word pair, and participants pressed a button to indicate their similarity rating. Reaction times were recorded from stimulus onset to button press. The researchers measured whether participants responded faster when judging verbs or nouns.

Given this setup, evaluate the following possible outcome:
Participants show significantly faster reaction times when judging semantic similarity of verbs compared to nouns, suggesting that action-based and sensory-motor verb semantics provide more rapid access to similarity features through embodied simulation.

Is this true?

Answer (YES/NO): NO